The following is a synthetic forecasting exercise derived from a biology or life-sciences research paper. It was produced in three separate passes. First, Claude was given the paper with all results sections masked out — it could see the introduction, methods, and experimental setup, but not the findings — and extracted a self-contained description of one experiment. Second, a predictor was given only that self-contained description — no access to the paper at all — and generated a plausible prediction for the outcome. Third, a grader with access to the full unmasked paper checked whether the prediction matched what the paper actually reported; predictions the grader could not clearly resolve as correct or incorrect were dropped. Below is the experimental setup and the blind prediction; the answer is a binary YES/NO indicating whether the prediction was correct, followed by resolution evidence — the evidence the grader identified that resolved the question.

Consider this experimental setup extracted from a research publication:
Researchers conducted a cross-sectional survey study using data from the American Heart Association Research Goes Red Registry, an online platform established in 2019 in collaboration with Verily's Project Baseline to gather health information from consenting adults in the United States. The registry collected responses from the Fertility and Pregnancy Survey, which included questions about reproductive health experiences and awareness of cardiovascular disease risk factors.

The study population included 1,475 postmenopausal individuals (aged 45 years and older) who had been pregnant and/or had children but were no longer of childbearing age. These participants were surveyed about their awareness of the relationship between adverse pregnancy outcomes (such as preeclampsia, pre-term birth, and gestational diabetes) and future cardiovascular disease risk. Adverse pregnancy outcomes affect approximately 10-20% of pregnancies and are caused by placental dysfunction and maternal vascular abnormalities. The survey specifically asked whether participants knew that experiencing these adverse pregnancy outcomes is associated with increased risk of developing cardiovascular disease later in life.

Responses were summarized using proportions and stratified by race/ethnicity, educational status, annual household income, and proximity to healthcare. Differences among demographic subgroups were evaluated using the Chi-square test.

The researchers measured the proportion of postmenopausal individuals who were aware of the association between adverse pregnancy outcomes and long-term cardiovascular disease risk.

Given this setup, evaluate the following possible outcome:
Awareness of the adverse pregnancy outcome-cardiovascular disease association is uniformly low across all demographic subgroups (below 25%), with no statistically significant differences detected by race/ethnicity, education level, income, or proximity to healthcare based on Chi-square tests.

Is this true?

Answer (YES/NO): NO